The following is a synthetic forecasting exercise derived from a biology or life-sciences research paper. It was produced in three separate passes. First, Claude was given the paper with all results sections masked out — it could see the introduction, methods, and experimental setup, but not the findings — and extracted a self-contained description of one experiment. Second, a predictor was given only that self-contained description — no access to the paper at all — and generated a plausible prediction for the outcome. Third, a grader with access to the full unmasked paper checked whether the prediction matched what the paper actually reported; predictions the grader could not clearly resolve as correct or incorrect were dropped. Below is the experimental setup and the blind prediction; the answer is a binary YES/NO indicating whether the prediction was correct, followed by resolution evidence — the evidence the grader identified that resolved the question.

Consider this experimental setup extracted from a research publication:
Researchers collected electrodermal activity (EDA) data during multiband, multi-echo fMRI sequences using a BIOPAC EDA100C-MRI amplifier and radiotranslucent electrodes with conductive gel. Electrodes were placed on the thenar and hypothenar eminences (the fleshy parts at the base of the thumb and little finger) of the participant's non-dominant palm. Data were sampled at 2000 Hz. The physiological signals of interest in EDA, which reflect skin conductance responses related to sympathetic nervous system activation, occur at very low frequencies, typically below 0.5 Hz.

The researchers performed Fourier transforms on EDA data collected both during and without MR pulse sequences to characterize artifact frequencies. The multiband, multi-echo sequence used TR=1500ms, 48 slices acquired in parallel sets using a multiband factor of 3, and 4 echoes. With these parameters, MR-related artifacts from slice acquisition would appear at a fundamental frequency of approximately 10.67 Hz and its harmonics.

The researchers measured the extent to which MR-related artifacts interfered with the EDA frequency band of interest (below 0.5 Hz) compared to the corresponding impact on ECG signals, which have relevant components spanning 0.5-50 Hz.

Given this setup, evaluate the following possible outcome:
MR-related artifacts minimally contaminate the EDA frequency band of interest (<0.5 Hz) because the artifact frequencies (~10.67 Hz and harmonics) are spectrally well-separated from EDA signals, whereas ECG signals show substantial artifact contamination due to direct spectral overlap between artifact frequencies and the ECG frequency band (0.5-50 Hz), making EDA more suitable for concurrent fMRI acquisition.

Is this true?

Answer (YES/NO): YES